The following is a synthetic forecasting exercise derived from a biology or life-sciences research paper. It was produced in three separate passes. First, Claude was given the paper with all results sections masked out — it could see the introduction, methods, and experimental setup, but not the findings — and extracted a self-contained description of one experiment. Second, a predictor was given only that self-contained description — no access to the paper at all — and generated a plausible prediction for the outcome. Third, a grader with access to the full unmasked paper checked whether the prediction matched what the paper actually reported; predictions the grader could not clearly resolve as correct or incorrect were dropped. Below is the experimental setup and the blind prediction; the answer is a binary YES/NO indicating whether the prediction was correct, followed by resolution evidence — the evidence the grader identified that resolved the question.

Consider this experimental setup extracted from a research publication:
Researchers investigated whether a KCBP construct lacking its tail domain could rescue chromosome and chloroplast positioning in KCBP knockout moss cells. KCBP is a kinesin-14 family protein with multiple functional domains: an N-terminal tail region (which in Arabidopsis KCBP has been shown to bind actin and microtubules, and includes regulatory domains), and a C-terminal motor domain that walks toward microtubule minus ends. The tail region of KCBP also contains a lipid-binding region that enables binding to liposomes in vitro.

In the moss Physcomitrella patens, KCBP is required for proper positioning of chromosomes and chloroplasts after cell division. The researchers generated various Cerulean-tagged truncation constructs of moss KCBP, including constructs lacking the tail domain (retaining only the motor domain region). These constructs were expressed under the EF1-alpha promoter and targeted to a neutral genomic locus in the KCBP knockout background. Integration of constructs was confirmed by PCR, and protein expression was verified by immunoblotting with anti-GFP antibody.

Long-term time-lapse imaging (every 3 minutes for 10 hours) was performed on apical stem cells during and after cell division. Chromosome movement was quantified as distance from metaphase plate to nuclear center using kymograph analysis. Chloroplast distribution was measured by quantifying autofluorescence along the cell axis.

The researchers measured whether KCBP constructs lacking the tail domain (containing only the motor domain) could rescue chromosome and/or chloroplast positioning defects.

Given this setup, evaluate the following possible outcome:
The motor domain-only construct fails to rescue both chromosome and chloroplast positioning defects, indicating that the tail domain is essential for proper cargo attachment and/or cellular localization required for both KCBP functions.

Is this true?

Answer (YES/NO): YES